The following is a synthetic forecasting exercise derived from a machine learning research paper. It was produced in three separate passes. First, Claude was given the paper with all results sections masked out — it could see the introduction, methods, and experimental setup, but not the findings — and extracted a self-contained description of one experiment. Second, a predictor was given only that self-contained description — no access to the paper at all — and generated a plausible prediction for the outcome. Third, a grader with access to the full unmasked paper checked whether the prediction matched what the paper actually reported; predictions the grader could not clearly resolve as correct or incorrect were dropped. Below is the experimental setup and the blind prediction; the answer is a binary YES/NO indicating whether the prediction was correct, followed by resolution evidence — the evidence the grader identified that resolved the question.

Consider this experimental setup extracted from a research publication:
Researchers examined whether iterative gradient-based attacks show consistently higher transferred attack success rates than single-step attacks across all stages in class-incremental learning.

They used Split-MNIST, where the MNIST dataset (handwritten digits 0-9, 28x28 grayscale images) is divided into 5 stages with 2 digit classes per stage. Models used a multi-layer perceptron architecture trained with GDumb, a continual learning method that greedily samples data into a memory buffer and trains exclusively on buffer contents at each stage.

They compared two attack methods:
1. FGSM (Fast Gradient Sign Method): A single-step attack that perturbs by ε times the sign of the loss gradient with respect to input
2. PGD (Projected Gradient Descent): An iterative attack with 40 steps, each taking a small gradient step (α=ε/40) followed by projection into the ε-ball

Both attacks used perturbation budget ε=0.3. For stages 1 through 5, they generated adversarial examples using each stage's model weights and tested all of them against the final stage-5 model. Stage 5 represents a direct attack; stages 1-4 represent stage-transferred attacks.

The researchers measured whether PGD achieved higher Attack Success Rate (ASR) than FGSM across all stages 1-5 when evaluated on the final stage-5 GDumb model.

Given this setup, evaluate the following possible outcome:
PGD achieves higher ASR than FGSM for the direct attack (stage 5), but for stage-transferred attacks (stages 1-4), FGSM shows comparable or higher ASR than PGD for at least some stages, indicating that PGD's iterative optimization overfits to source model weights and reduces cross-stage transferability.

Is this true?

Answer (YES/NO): NO